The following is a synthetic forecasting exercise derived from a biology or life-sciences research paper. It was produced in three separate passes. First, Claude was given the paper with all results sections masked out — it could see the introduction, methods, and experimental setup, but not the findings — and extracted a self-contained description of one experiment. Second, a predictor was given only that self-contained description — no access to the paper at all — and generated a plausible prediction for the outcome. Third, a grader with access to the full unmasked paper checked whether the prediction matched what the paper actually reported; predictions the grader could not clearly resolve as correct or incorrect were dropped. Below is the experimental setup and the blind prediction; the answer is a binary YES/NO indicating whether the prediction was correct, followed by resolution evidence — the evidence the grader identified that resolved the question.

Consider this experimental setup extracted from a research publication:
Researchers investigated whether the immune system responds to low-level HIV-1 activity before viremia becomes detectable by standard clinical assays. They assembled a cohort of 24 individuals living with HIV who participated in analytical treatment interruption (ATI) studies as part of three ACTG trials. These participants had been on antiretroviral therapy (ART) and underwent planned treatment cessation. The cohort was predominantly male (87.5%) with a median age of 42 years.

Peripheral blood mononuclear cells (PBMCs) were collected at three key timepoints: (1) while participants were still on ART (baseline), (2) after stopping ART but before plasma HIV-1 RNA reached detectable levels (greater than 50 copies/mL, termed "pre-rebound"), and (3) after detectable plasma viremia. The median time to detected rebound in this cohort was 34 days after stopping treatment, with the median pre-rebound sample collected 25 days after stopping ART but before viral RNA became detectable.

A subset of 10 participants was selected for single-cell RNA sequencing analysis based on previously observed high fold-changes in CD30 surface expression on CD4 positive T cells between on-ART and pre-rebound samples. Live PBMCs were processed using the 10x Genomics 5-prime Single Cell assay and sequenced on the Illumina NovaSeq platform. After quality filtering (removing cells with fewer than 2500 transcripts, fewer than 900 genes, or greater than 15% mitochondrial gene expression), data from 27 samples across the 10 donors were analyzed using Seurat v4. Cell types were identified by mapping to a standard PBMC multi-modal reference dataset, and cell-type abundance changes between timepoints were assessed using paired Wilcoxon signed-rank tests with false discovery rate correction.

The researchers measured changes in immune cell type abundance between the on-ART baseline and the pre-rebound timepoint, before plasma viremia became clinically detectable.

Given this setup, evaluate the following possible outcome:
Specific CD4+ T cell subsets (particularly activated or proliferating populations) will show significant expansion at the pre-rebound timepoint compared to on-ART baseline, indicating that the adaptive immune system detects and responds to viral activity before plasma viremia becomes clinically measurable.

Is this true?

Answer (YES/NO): NO